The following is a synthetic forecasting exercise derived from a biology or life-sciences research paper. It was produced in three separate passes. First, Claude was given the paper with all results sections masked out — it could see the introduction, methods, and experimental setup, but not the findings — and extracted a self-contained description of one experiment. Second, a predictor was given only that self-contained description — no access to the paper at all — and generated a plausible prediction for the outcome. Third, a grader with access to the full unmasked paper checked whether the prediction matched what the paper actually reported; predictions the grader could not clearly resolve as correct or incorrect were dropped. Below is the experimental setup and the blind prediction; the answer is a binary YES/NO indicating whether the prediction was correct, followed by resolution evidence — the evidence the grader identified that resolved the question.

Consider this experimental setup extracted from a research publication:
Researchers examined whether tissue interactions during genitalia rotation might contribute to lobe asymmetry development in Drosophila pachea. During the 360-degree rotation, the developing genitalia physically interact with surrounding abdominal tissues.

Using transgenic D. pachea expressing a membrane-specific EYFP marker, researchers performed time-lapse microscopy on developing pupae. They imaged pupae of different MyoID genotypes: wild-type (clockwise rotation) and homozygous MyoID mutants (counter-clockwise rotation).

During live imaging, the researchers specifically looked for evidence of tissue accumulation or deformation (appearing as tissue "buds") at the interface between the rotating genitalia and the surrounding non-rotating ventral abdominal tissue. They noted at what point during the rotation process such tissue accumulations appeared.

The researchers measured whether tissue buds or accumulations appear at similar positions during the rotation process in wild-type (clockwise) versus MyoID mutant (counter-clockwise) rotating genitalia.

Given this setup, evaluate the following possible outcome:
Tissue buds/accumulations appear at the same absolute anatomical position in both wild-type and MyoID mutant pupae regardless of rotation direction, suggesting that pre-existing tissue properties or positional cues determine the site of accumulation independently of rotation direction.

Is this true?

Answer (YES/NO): YES